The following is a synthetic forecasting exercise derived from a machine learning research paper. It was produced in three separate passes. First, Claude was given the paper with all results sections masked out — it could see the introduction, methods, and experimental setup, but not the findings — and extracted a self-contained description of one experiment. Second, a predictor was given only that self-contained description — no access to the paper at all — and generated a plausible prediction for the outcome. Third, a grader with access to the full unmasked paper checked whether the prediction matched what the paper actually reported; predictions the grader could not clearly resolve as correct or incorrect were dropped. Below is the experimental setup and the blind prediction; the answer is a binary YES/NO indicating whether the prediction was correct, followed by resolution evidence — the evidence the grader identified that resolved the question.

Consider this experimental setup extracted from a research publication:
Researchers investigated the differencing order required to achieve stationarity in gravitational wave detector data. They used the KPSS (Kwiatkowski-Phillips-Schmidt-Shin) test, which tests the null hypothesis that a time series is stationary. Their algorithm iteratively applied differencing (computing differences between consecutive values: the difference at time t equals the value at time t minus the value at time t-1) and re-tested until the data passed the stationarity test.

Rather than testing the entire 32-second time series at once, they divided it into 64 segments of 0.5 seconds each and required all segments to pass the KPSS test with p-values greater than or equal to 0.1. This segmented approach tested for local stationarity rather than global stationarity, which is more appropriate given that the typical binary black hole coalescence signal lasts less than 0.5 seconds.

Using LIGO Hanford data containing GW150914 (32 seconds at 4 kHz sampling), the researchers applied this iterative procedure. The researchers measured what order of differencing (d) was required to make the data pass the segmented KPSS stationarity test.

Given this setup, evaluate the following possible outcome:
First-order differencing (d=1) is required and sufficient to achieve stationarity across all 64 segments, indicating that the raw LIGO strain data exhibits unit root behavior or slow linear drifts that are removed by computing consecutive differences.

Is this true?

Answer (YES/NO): NO